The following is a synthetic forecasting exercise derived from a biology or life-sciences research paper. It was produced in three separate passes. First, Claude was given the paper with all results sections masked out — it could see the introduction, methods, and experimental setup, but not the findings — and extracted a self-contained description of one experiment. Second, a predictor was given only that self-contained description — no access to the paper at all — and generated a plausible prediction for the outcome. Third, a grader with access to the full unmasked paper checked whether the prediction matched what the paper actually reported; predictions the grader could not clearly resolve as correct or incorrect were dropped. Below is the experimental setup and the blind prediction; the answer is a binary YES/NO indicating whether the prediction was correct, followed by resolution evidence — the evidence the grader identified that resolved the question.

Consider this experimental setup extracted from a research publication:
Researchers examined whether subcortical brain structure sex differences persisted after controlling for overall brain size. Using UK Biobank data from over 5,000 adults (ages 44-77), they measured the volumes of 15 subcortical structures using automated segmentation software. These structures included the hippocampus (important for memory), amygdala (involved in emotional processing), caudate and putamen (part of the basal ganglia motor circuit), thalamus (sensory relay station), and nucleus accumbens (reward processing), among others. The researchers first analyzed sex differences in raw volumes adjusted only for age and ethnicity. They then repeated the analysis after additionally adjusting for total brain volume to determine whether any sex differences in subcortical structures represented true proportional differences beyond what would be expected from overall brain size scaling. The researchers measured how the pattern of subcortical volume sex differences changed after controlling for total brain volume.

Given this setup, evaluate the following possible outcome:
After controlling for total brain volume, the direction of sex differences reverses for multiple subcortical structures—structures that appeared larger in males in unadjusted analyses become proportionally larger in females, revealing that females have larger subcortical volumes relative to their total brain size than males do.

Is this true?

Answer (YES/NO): NO